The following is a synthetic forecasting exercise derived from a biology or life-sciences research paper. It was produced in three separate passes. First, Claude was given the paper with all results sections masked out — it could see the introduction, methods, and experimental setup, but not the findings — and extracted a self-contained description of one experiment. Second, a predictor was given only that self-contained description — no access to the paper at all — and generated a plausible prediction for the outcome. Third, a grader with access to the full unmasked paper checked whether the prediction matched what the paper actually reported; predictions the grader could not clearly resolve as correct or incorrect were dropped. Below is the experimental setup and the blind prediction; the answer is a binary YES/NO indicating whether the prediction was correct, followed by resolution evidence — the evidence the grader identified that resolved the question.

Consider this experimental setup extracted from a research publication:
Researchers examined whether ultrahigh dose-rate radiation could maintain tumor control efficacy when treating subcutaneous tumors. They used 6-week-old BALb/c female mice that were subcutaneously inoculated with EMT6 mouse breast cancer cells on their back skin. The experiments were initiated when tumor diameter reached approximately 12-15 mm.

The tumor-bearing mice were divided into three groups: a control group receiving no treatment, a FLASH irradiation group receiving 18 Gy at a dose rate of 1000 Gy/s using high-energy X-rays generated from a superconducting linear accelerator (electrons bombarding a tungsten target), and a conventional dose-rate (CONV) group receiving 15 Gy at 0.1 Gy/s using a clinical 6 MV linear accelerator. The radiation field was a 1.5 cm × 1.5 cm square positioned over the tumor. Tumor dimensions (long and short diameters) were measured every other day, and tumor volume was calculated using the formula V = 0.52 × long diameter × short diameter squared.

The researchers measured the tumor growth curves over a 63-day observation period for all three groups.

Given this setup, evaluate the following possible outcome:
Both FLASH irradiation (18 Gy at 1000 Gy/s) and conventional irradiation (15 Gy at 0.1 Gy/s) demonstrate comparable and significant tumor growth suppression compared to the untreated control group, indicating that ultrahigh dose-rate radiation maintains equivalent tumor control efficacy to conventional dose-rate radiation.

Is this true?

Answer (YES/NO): NO